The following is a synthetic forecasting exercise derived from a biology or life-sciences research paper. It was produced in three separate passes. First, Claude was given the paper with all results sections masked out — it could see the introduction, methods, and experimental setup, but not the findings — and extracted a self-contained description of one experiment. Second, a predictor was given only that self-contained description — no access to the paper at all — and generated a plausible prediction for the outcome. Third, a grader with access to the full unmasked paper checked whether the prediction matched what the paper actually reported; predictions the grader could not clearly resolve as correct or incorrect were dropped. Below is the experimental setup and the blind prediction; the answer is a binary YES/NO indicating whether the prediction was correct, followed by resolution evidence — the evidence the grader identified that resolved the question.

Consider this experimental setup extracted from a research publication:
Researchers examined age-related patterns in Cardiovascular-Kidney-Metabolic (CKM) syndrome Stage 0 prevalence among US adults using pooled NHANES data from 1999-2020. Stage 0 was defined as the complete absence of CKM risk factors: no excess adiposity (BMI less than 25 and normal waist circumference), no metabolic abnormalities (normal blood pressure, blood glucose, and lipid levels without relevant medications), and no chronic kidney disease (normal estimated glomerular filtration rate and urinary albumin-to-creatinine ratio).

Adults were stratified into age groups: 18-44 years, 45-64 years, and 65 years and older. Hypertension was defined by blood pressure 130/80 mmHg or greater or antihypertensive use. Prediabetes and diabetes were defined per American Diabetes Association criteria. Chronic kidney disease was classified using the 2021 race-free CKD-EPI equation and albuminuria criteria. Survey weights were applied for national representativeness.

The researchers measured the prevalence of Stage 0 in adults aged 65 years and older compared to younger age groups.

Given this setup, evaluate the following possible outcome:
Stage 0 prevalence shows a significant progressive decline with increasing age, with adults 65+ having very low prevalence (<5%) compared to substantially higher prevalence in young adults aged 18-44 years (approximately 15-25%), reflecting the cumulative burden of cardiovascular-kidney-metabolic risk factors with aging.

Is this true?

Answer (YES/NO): NO